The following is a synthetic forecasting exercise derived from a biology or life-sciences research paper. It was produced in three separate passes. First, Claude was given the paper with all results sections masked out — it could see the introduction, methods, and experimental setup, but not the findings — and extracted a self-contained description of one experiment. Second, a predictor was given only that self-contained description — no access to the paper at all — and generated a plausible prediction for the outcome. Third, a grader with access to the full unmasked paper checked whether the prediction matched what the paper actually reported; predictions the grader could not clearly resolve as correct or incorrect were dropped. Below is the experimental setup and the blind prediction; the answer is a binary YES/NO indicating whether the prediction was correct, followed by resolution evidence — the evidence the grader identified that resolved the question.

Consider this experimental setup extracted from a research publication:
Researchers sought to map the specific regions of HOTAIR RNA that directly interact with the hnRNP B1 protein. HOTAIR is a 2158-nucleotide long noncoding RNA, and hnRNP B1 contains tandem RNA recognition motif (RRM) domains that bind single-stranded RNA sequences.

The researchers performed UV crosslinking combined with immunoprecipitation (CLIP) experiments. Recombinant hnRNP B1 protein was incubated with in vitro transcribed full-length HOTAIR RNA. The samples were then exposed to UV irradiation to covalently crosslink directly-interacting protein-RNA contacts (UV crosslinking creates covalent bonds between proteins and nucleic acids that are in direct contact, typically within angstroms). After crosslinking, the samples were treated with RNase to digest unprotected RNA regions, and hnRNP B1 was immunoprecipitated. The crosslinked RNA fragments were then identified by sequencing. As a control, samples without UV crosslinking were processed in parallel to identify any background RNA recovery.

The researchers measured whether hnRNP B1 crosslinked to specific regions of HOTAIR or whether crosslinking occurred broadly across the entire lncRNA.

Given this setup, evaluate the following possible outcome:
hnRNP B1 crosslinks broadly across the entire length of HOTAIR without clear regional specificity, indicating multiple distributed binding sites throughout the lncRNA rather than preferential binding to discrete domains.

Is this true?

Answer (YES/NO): NO